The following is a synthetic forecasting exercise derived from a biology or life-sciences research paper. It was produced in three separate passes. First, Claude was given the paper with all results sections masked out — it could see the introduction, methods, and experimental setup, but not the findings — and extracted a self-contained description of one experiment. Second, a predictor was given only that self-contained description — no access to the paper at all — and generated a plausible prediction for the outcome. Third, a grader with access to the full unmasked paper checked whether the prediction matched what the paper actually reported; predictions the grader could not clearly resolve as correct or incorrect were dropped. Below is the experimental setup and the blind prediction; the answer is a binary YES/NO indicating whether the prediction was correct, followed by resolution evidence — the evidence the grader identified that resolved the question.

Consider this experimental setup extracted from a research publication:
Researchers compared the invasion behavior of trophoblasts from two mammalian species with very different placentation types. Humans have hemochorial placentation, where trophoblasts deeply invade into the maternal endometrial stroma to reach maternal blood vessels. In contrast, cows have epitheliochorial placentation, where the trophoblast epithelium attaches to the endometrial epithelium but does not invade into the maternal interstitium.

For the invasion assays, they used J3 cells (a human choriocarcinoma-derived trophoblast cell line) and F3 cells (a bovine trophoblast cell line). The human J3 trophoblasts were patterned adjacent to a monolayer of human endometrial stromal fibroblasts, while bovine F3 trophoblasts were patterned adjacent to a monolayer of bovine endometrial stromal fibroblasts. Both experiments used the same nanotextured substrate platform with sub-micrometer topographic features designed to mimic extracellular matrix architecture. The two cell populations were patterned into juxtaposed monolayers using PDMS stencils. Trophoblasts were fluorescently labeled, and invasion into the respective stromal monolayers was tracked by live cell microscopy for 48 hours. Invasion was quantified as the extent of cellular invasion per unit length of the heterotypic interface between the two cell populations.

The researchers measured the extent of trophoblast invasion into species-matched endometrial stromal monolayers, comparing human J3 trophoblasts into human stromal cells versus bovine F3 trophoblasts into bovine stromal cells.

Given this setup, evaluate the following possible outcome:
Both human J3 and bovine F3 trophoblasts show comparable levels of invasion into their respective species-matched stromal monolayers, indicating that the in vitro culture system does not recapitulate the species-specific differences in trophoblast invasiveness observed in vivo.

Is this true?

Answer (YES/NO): NO